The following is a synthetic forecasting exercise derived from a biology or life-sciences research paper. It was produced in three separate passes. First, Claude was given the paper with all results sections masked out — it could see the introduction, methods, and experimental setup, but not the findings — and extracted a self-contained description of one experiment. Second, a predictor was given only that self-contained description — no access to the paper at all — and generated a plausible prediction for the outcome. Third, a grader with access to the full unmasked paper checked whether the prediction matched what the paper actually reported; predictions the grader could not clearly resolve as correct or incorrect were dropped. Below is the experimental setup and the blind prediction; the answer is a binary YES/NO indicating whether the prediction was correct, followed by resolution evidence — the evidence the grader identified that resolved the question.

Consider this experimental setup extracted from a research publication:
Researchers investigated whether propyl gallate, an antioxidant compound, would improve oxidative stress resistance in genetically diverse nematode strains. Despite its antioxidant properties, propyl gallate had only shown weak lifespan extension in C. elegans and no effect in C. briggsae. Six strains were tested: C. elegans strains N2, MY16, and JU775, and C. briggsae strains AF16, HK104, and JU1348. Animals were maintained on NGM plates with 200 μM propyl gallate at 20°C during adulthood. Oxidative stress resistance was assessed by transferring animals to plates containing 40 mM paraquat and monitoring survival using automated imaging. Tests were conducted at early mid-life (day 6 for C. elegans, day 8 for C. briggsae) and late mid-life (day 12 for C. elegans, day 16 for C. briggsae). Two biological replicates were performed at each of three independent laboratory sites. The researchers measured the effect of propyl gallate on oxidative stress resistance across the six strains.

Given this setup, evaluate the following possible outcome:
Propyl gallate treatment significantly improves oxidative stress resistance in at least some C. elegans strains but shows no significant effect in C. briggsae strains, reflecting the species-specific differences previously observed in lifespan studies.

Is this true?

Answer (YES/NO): YES